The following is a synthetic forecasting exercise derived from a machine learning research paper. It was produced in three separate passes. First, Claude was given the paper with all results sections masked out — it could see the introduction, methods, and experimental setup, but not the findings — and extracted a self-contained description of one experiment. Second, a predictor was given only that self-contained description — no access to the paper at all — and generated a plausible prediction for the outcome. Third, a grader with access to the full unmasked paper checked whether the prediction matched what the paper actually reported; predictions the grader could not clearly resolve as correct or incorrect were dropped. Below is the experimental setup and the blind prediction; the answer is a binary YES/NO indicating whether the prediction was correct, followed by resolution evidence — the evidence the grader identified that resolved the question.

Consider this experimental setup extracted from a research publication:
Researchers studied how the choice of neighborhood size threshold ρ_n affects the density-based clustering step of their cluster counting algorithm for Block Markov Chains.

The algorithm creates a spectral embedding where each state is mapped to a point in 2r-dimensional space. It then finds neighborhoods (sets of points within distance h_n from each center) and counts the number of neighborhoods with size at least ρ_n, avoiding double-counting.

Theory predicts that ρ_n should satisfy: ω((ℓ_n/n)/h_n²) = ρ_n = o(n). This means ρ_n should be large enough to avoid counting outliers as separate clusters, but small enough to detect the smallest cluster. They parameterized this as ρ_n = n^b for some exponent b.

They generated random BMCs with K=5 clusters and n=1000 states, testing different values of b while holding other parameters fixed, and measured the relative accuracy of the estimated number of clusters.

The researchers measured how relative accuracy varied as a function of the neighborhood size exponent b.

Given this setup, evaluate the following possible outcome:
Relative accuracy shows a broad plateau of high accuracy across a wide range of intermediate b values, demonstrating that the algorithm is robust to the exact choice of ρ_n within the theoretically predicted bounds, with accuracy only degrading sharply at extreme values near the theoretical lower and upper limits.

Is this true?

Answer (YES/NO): NO